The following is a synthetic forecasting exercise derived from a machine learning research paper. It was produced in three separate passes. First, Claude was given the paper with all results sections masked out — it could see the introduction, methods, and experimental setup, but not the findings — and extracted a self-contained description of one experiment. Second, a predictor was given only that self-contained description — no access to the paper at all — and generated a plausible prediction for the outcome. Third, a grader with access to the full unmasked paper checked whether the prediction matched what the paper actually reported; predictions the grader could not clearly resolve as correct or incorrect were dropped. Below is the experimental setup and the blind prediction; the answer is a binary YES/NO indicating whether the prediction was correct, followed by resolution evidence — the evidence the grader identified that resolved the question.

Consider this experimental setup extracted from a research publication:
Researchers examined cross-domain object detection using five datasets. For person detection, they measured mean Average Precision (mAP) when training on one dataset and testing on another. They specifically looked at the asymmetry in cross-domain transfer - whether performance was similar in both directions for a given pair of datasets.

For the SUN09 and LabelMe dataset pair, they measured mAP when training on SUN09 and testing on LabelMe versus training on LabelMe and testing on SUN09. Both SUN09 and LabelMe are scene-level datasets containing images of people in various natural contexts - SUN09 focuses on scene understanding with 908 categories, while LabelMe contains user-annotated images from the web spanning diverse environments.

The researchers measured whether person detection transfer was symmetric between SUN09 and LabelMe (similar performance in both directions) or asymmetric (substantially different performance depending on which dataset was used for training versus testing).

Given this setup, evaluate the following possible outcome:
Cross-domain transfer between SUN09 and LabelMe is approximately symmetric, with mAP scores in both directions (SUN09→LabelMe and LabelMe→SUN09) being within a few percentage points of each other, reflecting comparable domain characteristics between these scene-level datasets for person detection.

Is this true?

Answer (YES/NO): YES